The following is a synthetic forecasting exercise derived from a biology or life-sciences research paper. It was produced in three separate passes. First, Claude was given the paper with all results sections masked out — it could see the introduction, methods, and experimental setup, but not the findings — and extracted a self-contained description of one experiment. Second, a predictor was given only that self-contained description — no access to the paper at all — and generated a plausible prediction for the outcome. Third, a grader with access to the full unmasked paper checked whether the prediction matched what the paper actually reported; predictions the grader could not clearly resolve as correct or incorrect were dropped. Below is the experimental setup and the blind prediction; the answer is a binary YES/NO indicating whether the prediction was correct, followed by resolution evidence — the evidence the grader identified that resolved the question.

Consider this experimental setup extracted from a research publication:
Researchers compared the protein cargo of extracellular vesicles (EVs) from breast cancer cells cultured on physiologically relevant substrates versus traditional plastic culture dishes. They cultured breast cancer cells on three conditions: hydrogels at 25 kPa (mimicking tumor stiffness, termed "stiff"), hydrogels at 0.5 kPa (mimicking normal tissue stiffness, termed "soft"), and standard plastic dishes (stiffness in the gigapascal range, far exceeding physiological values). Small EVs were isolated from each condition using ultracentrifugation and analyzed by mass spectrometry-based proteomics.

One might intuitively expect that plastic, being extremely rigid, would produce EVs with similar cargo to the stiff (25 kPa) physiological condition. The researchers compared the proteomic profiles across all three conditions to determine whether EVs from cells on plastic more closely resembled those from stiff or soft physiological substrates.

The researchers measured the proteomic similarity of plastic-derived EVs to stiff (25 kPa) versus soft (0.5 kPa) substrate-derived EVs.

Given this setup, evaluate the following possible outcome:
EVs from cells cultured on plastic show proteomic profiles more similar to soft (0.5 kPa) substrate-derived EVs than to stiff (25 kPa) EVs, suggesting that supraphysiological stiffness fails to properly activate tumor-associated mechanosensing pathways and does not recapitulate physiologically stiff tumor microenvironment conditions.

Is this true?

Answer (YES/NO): YES